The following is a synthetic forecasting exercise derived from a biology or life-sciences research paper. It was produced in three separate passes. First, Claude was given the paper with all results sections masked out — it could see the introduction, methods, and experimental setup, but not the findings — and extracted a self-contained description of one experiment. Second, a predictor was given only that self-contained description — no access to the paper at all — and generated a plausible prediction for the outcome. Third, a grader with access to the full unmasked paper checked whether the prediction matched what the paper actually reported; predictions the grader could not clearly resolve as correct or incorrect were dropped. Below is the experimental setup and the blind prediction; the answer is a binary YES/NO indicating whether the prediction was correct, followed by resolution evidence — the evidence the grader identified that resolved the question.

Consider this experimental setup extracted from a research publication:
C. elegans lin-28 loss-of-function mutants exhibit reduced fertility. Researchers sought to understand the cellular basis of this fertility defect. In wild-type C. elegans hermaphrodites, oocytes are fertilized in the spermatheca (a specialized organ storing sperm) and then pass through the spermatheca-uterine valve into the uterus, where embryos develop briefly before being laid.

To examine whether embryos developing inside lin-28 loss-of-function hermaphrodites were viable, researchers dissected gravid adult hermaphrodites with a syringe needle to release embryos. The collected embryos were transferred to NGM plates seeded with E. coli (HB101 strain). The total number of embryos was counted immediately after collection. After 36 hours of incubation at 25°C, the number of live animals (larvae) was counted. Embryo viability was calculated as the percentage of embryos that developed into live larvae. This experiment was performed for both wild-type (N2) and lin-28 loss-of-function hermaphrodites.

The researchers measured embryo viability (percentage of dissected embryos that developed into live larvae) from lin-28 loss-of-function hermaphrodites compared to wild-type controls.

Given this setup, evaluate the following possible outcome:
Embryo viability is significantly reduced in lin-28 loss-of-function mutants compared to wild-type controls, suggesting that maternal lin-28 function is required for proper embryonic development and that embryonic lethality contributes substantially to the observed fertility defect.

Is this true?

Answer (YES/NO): YES